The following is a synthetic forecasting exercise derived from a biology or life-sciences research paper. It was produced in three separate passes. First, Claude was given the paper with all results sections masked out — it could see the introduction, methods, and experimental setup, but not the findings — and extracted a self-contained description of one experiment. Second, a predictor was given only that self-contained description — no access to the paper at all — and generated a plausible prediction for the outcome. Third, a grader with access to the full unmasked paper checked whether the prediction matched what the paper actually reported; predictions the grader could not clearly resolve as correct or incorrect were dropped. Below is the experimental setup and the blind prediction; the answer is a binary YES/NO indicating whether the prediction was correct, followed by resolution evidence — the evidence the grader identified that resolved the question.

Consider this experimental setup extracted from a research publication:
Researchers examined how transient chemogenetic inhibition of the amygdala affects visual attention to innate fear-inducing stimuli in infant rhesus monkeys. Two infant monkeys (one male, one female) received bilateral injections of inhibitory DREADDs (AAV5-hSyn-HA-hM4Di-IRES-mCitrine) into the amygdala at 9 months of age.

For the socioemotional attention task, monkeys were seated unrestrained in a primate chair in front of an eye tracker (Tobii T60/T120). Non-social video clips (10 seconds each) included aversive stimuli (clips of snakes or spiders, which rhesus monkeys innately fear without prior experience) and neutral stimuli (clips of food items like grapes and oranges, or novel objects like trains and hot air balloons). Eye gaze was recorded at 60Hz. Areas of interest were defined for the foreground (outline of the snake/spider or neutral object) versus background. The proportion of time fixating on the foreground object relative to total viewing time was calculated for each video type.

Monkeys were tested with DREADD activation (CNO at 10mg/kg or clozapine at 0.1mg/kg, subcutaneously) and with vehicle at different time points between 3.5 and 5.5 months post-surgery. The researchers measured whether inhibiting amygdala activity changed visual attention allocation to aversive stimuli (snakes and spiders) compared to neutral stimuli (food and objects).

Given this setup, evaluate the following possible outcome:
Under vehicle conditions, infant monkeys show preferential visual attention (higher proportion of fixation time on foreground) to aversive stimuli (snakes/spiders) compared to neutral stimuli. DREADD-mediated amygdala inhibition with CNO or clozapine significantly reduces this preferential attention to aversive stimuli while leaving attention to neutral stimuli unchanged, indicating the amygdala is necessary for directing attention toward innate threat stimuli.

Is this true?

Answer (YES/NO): NO